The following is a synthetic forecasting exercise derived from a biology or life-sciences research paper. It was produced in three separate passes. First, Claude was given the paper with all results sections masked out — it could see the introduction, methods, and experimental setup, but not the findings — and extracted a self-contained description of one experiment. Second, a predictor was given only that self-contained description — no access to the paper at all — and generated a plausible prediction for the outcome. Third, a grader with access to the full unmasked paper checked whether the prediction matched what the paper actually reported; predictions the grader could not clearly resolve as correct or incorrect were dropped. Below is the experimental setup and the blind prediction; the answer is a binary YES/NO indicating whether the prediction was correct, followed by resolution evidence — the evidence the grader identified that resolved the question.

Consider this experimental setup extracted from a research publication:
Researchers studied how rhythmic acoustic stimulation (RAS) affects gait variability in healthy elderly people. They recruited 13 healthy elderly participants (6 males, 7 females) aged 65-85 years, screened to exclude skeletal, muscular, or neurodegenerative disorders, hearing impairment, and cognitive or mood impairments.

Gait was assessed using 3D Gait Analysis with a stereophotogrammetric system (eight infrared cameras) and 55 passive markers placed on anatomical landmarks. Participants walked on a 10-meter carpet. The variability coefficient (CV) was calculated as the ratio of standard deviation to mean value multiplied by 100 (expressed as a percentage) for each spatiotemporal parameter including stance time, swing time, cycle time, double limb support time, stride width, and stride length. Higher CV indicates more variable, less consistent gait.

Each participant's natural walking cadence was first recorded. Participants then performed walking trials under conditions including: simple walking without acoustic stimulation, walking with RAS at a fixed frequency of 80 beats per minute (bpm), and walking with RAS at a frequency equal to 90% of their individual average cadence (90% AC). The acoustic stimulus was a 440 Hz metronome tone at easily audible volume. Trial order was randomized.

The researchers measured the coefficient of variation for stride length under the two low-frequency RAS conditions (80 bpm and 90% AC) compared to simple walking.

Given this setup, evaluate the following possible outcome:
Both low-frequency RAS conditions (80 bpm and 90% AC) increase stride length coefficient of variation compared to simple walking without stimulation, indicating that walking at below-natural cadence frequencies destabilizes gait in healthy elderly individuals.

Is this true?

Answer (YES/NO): NO